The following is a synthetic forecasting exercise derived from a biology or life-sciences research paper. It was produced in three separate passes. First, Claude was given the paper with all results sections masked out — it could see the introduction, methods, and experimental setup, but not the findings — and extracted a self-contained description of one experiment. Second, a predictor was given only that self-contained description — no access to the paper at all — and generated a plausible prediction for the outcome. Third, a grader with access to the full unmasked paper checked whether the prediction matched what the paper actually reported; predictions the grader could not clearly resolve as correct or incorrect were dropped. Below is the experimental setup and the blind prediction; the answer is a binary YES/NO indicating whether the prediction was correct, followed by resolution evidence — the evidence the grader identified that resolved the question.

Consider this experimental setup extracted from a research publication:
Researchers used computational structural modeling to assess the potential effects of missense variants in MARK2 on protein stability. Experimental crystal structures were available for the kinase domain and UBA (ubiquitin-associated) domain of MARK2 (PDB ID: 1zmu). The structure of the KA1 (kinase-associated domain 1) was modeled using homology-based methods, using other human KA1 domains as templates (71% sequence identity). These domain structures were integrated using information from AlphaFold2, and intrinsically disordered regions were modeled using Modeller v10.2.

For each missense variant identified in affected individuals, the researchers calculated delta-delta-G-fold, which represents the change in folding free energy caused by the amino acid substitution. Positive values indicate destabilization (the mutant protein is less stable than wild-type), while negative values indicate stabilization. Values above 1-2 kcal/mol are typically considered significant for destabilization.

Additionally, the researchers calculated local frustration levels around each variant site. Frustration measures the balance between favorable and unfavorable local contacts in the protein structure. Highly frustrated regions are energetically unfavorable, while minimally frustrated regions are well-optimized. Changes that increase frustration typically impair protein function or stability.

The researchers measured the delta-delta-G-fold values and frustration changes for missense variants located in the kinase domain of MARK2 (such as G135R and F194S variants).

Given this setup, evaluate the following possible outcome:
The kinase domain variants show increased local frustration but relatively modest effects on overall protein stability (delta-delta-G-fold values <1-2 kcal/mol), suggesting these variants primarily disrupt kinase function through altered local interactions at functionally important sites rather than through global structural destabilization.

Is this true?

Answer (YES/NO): NO